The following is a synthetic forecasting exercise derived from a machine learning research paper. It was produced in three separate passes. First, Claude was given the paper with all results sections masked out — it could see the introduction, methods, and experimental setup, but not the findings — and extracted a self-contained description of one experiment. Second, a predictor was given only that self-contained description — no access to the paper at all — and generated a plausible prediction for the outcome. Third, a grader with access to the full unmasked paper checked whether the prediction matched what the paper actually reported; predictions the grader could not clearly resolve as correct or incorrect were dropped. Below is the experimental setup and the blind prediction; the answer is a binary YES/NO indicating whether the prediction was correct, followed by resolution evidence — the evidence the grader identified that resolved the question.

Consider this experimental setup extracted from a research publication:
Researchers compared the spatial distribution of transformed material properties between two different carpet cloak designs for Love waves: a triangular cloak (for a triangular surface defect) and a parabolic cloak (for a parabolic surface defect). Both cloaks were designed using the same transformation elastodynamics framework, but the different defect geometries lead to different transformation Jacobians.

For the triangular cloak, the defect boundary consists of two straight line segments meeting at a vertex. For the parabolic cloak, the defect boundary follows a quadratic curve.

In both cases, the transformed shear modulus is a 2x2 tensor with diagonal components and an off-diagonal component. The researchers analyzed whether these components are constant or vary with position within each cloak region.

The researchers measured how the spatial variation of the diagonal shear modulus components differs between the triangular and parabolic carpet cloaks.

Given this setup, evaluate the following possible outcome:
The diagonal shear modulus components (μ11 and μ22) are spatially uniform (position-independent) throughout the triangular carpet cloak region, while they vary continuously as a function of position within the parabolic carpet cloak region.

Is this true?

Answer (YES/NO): YES